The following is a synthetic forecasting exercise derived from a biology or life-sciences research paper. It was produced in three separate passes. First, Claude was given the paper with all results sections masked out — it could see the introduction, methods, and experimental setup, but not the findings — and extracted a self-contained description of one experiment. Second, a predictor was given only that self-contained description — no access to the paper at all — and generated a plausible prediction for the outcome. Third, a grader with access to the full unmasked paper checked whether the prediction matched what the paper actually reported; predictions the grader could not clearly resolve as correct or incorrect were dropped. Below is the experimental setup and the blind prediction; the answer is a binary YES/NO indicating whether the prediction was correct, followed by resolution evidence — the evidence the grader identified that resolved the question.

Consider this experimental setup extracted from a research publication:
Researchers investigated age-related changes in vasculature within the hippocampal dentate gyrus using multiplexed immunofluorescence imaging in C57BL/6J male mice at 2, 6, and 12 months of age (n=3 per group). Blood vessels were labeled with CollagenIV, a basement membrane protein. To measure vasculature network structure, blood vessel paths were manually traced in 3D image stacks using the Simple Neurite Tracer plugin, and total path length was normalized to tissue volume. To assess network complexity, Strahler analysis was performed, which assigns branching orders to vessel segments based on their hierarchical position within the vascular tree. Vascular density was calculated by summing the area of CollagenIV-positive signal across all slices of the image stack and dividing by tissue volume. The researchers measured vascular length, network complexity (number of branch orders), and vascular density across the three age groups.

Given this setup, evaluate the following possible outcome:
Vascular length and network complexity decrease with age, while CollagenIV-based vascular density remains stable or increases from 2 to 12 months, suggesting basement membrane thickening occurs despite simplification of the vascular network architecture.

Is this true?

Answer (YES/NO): NO